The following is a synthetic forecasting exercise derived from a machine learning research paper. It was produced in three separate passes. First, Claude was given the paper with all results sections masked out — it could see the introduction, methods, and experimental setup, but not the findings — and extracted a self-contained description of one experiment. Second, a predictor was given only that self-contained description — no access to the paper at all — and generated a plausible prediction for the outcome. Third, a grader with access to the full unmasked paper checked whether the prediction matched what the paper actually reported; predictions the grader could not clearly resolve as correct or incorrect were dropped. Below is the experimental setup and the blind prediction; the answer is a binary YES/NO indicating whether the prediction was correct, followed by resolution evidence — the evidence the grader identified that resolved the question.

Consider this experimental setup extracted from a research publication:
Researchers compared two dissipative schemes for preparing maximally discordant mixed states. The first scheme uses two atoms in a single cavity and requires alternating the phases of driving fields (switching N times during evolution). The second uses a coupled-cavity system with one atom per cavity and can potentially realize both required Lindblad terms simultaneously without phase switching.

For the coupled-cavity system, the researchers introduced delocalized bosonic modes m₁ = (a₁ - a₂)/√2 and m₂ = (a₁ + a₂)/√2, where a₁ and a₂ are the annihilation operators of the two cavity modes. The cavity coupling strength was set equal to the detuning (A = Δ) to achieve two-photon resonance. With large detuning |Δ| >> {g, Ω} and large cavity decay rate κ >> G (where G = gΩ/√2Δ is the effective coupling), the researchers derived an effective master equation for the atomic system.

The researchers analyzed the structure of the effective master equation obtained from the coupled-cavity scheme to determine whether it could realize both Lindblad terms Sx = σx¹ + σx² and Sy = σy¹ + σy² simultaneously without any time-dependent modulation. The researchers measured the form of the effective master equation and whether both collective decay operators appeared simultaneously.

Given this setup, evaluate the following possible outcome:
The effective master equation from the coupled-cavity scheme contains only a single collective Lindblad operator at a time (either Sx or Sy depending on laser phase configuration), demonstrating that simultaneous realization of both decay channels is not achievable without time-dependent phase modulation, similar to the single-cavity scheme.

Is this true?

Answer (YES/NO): NO